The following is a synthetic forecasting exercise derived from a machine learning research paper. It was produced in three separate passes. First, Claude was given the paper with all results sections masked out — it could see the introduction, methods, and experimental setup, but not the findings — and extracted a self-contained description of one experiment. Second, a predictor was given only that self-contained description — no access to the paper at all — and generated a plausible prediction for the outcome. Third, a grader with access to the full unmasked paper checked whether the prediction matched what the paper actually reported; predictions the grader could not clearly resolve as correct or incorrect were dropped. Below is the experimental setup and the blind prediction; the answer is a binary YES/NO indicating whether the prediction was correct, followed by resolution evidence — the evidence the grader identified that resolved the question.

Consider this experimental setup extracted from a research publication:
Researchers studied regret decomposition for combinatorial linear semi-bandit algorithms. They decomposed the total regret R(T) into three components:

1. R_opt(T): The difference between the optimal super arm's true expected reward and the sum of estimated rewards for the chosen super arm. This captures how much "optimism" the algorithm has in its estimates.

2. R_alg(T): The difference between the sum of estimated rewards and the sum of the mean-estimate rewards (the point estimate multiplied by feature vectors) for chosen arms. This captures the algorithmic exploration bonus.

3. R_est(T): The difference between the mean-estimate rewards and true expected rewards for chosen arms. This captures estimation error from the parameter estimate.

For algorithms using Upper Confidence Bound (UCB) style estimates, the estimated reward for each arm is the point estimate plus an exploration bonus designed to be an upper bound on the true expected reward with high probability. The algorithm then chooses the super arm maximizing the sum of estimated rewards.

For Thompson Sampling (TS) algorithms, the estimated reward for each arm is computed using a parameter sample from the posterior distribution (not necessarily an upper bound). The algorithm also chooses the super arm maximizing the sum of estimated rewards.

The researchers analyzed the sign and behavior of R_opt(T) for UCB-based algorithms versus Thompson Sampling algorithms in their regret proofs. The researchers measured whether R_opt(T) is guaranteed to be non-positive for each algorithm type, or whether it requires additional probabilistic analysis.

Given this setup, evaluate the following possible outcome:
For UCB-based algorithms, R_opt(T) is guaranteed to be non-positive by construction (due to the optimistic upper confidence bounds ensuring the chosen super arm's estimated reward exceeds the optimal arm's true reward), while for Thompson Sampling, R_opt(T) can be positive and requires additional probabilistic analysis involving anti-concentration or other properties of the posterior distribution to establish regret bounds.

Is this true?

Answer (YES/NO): YES